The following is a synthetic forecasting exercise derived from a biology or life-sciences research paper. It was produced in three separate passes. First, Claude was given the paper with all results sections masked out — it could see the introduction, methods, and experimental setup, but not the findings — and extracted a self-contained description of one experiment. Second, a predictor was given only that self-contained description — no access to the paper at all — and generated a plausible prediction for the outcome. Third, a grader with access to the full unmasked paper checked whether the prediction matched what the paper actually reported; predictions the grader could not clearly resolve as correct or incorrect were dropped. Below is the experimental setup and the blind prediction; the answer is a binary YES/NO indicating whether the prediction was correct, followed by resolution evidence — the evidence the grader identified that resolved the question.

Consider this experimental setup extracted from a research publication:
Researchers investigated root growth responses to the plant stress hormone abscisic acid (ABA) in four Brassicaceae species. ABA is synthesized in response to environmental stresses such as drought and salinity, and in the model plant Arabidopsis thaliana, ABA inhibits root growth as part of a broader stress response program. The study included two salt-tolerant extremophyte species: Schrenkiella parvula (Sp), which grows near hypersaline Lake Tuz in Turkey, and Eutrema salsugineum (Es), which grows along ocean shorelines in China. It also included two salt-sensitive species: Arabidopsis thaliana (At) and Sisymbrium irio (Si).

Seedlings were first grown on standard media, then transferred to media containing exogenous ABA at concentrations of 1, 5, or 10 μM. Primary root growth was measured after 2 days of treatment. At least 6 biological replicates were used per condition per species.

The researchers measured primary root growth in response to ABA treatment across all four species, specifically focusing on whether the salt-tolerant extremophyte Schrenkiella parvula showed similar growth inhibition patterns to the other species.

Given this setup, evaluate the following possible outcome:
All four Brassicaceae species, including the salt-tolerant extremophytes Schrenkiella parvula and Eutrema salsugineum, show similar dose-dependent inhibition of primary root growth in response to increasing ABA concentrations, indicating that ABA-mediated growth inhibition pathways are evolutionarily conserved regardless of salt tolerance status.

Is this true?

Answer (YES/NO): NO